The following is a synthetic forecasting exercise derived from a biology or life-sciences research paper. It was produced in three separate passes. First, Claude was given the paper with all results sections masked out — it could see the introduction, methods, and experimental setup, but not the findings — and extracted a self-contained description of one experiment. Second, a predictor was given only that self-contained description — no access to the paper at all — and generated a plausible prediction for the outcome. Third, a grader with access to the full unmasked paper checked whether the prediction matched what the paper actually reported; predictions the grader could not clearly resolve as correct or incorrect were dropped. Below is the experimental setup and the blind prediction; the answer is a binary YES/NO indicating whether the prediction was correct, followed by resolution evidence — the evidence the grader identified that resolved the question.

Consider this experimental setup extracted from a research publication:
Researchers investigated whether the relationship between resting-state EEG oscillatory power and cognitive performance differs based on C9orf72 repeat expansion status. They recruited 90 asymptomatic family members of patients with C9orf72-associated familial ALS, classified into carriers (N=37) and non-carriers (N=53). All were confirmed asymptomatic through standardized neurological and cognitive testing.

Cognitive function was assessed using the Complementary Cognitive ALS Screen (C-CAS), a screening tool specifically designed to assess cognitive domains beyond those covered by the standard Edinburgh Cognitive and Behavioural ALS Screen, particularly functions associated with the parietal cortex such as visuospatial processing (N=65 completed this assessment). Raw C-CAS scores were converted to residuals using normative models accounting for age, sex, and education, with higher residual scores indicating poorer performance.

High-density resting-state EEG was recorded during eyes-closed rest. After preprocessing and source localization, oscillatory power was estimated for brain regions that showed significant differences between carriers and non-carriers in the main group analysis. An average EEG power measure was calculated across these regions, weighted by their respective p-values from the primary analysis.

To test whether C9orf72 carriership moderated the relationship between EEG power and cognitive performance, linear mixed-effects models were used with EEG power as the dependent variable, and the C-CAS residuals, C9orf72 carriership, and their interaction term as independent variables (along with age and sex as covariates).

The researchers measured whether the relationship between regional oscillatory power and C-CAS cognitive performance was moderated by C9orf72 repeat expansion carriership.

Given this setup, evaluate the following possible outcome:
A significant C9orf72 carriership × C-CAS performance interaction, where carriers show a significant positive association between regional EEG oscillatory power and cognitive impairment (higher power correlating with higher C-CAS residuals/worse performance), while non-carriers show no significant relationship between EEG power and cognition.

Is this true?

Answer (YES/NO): NO